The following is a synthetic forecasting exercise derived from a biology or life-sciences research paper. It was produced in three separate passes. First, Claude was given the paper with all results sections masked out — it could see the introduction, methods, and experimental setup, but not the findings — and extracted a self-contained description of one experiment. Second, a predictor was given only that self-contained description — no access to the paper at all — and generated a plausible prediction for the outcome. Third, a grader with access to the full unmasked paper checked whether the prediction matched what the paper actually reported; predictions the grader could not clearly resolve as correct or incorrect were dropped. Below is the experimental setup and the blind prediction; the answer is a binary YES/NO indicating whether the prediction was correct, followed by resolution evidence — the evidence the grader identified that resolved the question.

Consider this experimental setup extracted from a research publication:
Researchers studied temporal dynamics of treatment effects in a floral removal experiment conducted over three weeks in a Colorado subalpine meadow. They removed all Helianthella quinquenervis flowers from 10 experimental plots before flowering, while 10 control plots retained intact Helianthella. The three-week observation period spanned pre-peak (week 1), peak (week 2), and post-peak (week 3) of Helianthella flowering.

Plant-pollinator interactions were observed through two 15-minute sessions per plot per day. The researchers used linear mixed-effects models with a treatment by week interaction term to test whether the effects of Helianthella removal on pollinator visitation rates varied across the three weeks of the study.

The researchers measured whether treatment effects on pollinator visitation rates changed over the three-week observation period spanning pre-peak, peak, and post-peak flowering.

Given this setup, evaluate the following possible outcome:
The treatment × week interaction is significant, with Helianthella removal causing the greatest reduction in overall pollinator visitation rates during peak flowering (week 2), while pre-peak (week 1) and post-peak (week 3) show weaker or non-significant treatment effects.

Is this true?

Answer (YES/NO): NO